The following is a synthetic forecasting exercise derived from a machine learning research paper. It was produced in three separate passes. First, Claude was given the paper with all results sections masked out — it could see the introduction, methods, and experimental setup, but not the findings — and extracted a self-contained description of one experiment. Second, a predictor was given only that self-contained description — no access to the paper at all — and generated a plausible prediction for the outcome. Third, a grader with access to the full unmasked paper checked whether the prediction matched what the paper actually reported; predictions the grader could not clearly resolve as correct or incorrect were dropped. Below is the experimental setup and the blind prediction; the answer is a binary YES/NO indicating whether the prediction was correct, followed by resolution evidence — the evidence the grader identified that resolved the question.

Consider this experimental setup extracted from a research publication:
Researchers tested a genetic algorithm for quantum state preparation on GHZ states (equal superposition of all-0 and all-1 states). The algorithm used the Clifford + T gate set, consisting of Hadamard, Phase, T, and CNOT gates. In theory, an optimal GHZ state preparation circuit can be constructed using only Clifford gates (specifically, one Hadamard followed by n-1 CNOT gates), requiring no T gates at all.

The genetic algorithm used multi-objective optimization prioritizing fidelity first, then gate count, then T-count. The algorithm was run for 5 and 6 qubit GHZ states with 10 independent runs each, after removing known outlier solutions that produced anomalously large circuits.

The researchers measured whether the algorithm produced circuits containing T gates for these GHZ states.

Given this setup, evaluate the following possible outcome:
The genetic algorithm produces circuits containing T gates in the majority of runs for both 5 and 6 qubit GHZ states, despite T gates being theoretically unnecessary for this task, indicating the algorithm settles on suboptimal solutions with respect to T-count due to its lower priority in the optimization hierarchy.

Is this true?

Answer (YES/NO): YES